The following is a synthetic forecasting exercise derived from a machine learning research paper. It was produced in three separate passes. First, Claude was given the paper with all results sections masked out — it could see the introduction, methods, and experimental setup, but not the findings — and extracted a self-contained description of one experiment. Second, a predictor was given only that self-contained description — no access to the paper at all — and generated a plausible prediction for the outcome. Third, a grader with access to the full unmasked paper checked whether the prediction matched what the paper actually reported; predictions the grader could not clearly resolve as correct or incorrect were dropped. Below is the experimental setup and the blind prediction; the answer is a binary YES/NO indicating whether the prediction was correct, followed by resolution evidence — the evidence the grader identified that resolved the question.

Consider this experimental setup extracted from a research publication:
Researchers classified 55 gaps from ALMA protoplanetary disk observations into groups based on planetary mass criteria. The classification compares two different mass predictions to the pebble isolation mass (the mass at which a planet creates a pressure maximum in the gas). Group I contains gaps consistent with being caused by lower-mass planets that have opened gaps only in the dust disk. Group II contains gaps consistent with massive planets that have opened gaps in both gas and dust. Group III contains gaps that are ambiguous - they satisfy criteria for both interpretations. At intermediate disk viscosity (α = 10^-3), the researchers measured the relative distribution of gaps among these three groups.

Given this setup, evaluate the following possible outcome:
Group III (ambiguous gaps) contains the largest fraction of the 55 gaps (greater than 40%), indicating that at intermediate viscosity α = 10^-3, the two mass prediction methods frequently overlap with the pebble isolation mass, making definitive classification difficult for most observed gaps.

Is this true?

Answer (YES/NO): NO